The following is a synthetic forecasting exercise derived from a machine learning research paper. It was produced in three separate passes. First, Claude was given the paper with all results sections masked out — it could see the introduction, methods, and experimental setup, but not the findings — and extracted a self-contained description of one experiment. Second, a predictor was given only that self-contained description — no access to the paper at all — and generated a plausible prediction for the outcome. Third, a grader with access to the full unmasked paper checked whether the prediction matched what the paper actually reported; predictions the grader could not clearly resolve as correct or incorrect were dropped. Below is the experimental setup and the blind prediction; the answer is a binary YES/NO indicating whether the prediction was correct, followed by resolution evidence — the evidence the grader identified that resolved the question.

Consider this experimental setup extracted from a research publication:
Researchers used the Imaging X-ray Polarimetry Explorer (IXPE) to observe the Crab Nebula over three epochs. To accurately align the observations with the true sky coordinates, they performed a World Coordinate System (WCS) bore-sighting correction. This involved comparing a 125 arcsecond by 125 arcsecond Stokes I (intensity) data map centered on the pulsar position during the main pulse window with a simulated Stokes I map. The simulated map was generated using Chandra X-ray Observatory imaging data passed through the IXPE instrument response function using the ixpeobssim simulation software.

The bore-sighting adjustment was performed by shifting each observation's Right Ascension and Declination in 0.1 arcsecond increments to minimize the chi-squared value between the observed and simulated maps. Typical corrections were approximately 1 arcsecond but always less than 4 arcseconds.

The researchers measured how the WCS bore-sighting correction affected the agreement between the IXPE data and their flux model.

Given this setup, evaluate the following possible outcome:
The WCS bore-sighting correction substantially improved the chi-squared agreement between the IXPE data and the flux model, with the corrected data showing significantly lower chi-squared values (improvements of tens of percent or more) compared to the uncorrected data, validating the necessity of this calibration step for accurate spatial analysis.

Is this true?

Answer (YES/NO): YES